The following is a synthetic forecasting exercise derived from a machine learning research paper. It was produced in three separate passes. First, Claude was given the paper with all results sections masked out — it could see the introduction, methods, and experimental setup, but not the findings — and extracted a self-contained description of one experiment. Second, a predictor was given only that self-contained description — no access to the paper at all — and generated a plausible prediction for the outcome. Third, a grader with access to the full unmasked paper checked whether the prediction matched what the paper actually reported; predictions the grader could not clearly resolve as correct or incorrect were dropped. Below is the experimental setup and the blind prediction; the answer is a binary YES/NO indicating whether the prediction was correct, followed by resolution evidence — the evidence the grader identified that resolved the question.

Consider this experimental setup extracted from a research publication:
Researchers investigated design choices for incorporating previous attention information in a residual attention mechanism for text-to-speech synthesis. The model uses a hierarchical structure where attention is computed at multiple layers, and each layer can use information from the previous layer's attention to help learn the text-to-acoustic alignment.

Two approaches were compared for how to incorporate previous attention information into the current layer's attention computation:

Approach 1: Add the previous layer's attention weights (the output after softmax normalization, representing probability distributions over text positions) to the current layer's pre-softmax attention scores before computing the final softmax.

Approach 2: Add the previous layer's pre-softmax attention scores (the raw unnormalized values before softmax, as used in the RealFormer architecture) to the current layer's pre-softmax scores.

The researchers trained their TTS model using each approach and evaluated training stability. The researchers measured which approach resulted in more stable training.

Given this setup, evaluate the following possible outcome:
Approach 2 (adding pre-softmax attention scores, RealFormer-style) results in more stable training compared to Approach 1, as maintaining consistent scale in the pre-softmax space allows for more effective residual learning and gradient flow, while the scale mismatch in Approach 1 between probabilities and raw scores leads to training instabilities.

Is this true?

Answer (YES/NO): NO